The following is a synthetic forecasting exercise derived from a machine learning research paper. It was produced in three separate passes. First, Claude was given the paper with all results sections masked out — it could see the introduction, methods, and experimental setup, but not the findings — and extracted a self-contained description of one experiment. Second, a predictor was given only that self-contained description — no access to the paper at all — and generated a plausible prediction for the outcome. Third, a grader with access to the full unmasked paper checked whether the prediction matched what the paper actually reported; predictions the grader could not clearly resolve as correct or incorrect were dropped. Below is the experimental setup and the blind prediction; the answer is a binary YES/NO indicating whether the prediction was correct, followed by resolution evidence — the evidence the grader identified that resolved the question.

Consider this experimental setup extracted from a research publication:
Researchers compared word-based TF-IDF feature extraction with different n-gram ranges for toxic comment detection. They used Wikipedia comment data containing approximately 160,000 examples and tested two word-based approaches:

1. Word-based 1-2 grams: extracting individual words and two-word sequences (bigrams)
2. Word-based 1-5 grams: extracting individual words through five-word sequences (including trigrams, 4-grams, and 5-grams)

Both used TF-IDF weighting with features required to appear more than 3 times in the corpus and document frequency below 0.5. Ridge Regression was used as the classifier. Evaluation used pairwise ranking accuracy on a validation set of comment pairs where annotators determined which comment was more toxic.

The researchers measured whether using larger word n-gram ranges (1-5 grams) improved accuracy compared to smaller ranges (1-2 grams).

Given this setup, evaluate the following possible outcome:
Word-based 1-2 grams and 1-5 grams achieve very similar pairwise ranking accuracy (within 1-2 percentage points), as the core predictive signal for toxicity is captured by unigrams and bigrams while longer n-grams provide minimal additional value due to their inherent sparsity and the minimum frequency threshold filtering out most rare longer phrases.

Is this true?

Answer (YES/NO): NO